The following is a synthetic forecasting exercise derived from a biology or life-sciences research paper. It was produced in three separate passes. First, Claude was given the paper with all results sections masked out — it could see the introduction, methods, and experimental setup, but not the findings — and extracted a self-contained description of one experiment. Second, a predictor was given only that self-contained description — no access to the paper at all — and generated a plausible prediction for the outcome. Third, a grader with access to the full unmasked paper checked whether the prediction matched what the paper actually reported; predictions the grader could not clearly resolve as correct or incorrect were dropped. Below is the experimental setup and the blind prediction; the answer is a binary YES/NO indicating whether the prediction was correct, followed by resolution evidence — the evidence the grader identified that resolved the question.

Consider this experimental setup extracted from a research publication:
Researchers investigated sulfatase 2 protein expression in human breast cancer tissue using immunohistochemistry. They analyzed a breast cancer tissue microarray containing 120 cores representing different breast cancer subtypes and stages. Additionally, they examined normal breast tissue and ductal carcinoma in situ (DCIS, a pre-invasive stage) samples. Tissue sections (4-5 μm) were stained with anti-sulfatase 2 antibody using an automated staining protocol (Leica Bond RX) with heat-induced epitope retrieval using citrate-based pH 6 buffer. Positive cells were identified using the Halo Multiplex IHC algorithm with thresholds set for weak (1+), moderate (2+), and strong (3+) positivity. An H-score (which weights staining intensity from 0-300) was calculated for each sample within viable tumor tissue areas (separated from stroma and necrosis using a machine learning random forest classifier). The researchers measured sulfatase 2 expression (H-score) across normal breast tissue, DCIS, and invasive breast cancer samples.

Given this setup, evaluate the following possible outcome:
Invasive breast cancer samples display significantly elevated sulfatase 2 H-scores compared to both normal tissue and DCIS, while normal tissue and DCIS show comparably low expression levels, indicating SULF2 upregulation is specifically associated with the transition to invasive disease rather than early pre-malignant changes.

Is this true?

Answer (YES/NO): NO